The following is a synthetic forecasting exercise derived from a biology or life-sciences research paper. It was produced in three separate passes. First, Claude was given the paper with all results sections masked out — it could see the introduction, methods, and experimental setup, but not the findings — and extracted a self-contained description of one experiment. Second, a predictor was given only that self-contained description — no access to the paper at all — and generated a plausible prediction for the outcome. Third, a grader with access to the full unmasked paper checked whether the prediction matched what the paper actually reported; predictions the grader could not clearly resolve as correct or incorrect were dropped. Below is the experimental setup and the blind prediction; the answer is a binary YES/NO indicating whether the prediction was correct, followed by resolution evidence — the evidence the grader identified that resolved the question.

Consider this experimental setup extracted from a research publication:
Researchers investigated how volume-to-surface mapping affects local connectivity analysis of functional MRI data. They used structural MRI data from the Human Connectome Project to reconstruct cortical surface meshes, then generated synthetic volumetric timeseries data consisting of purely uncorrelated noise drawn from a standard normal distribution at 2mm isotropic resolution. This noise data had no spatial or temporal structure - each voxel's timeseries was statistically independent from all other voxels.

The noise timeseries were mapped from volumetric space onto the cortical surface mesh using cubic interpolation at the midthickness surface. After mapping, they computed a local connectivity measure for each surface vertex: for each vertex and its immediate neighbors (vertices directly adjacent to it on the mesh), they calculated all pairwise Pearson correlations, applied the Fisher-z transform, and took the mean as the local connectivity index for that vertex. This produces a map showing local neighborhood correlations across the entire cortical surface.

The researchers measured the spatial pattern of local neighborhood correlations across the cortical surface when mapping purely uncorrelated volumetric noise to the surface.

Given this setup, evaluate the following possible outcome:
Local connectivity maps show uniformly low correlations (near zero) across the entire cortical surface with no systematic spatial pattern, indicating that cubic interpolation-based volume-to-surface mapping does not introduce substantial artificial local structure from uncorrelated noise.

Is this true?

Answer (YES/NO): NO